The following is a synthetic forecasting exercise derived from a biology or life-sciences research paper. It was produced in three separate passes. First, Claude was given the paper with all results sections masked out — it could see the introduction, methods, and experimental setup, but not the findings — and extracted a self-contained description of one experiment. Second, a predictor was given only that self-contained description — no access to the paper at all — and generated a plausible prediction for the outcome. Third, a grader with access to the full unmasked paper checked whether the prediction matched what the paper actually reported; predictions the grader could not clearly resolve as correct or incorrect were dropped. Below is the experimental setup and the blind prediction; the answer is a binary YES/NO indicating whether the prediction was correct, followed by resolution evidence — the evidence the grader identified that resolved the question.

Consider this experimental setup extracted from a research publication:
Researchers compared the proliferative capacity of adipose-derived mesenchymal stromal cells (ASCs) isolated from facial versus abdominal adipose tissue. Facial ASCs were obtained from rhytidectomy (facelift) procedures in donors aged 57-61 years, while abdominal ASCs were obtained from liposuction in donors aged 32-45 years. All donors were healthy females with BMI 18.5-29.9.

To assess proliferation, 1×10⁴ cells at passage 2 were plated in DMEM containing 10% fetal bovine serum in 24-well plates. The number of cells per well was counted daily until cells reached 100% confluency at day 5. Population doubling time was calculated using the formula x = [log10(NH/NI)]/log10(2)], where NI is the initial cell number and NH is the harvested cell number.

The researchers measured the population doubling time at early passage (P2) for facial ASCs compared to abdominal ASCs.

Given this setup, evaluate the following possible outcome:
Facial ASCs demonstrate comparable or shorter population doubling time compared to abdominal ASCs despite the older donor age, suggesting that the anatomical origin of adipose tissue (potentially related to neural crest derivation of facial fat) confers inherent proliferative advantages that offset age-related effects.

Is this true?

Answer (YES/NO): YES